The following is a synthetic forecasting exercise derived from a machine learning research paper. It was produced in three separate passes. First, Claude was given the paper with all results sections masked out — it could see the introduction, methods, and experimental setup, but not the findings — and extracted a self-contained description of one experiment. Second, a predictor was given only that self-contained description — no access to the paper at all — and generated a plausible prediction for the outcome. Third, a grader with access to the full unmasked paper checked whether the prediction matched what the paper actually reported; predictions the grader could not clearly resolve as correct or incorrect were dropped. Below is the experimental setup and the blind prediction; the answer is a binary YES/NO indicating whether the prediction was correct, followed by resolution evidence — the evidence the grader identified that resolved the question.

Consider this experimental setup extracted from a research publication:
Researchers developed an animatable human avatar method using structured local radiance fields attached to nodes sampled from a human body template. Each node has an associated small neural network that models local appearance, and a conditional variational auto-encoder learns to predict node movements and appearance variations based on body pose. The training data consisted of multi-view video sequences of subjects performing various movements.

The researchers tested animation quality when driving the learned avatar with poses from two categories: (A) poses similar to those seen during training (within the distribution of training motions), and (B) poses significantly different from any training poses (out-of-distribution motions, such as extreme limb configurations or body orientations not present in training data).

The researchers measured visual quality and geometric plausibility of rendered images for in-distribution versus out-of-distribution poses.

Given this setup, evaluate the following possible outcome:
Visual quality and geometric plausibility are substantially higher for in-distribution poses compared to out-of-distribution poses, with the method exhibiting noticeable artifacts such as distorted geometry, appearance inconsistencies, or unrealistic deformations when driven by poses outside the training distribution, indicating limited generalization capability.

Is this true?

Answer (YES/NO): YES